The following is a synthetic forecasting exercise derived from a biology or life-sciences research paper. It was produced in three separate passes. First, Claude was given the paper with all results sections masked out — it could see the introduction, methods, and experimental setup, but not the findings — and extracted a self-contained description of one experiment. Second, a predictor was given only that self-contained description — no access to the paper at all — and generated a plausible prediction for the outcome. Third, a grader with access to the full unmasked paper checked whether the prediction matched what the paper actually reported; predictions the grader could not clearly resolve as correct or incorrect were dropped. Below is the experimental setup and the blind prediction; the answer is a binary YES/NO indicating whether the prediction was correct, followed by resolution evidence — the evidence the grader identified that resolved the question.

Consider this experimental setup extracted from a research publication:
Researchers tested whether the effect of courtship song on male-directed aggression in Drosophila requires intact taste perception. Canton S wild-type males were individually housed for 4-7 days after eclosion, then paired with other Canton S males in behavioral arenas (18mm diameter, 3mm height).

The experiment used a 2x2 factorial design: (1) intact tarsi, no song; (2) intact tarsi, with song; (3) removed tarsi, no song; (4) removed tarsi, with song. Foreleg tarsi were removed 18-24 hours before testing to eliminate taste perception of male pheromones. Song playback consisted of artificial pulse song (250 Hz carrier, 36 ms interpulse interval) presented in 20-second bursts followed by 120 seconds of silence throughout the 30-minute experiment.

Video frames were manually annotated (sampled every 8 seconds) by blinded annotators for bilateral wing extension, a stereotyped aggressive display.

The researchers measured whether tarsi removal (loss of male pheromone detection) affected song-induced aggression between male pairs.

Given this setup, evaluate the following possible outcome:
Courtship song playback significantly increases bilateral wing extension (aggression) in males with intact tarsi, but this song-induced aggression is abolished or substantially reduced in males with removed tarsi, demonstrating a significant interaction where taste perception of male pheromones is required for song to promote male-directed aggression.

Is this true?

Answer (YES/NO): NO